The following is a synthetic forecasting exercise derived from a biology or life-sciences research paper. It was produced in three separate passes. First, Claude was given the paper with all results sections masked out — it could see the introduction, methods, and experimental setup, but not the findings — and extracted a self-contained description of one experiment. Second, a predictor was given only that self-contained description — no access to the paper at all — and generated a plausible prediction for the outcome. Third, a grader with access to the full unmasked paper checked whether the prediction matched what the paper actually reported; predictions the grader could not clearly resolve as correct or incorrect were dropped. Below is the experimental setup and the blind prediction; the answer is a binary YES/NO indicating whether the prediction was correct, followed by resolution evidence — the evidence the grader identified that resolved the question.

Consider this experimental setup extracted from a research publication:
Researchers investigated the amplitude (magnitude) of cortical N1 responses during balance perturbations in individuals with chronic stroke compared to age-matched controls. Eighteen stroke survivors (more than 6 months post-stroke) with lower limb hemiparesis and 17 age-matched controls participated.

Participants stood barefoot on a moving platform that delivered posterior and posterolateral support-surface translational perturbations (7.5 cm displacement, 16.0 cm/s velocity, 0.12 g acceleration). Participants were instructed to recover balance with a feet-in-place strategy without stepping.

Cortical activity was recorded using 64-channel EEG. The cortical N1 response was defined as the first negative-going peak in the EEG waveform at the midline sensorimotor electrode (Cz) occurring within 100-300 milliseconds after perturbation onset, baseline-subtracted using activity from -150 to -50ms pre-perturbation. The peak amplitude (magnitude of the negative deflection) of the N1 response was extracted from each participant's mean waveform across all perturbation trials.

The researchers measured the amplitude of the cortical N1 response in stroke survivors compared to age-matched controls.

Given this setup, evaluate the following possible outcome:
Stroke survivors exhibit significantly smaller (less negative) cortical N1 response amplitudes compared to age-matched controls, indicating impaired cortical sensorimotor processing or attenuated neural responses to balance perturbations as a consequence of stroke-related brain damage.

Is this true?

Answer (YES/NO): YES